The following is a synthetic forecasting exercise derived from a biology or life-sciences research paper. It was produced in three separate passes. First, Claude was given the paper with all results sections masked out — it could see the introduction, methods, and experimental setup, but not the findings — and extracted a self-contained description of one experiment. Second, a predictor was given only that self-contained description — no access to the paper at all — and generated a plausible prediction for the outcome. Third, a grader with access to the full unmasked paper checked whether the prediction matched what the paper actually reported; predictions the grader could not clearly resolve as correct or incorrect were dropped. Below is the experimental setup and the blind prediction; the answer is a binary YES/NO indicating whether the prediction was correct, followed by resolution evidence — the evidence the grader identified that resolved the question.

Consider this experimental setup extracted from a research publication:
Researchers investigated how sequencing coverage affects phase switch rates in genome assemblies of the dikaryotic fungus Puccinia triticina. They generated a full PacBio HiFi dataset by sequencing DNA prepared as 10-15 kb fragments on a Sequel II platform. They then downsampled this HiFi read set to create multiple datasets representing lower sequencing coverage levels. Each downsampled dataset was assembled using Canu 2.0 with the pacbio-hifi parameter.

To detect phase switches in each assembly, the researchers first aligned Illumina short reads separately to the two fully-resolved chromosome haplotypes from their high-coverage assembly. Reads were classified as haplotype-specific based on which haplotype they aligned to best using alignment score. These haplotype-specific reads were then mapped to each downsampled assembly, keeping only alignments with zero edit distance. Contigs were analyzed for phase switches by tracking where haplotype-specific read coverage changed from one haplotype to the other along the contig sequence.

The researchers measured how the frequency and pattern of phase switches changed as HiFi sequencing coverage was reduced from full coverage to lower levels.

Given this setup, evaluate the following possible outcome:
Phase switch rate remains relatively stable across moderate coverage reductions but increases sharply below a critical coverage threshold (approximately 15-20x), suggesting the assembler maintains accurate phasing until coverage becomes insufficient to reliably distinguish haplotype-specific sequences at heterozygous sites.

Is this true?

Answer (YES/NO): NO